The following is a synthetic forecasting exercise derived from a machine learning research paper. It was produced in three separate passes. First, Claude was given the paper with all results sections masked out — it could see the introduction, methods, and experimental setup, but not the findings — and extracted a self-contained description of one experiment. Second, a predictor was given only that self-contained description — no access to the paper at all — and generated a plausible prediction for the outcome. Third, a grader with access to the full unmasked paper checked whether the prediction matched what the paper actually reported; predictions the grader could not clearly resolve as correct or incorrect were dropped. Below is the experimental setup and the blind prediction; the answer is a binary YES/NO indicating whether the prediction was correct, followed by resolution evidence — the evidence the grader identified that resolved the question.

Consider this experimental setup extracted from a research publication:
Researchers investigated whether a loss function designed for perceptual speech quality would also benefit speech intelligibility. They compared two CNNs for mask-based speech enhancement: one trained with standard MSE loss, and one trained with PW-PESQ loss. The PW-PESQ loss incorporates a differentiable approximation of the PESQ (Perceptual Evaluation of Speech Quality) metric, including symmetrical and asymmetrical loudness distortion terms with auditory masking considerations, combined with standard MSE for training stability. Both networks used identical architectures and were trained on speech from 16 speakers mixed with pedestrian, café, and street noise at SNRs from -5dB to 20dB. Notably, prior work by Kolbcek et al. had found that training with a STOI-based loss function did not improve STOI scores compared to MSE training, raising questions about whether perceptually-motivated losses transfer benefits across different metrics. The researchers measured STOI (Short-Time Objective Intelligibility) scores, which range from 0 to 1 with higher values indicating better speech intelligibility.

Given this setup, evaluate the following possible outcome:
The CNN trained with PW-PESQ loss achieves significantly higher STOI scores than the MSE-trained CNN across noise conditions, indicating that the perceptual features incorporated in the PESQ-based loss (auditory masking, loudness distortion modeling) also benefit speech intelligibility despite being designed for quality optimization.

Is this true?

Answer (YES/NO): NO